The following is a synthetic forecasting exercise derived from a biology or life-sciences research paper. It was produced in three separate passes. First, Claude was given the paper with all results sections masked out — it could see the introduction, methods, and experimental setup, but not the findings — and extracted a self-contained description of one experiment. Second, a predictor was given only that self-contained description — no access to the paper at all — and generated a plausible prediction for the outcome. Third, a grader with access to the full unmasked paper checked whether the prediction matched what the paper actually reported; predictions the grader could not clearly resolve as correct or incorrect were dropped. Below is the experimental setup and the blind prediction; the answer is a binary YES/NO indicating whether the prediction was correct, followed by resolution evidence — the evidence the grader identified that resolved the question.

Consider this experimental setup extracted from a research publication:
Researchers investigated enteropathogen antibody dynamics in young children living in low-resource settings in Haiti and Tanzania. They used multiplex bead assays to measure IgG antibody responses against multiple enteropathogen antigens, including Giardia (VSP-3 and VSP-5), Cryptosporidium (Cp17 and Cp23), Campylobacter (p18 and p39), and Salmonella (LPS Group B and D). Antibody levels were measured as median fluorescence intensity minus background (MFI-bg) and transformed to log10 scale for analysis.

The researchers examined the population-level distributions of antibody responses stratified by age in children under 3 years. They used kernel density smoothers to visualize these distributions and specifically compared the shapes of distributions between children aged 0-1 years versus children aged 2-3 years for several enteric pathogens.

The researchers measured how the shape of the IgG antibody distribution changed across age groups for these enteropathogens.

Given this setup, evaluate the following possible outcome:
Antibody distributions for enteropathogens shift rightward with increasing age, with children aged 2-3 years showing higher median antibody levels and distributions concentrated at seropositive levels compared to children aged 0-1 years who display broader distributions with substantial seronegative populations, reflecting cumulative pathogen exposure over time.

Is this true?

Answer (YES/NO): NO